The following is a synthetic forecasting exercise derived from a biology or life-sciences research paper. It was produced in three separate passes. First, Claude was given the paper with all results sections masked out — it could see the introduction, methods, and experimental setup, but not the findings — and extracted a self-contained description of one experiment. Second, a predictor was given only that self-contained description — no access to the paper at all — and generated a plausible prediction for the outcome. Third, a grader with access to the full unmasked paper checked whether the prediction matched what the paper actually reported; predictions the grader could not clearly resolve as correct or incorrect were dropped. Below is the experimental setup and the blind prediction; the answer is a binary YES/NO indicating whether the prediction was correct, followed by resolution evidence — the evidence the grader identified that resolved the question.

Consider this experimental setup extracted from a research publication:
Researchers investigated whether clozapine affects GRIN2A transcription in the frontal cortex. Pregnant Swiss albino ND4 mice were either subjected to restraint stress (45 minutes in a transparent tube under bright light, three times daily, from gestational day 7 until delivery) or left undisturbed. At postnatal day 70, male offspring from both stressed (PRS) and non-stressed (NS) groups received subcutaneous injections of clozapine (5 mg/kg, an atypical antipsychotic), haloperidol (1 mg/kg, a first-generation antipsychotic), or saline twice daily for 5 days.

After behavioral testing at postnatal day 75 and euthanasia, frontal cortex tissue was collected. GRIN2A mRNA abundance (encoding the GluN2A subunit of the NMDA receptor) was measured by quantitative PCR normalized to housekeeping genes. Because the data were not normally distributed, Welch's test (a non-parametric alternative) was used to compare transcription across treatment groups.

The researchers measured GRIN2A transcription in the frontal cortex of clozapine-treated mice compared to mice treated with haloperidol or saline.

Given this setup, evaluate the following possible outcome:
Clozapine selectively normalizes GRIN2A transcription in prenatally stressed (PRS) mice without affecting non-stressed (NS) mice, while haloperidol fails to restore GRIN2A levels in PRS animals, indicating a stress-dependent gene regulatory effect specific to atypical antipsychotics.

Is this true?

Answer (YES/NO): NO